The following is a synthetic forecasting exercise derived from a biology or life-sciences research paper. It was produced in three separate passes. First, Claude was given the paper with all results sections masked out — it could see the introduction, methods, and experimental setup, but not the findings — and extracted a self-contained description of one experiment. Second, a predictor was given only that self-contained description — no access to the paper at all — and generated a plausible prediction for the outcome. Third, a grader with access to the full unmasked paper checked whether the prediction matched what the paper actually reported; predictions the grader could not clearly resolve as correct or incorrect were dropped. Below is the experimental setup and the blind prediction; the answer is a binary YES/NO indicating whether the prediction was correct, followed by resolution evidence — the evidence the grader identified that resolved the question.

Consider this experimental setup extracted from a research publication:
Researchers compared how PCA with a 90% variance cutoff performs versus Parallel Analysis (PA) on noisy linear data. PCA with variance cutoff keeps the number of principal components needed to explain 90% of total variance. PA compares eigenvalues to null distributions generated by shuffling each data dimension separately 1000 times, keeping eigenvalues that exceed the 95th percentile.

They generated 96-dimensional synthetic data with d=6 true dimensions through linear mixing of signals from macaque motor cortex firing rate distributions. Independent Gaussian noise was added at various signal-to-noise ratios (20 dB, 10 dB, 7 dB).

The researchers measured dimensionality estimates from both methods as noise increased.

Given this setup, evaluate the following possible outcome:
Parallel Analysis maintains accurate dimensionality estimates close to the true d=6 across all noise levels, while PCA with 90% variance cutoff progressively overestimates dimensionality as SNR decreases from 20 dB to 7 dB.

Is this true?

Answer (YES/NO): NO